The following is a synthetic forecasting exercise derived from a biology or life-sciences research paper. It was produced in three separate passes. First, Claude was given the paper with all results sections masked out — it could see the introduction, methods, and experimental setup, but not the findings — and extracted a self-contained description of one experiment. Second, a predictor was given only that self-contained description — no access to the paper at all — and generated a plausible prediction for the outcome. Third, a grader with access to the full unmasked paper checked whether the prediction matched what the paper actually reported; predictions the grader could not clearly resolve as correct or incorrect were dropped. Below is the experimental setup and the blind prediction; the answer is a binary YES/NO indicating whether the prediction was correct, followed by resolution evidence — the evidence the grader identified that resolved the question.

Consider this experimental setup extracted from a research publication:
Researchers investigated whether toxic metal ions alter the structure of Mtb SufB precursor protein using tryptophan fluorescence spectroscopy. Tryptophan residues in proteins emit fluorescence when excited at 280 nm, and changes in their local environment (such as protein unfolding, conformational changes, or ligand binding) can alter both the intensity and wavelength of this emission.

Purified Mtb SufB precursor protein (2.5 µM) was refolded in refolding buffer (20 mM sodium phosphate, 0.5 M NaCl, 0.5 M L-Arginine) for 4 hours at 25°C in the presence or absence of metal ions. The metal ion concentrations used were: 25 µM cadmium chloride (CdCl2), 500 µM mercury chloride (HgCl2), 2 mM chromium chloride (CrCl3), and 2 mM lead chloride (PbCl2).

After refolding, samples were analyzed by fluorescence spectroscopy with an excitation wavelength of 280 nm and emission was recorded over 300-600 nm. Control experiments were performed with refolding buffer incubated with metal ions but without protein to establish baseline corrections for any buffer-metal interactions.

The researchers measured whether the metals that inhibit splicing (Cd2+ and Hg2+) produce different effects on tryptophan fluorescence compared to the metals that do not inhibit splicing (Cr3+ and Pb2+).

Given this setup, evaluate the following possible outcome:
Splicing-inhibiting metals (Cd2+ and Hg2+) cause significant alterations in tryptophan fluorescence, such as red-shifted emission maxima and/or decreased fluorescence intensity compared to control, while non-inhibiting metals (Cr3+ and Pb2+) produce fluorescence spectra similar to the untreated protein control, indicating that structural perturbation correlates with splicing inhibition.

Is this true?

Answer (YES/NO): NO